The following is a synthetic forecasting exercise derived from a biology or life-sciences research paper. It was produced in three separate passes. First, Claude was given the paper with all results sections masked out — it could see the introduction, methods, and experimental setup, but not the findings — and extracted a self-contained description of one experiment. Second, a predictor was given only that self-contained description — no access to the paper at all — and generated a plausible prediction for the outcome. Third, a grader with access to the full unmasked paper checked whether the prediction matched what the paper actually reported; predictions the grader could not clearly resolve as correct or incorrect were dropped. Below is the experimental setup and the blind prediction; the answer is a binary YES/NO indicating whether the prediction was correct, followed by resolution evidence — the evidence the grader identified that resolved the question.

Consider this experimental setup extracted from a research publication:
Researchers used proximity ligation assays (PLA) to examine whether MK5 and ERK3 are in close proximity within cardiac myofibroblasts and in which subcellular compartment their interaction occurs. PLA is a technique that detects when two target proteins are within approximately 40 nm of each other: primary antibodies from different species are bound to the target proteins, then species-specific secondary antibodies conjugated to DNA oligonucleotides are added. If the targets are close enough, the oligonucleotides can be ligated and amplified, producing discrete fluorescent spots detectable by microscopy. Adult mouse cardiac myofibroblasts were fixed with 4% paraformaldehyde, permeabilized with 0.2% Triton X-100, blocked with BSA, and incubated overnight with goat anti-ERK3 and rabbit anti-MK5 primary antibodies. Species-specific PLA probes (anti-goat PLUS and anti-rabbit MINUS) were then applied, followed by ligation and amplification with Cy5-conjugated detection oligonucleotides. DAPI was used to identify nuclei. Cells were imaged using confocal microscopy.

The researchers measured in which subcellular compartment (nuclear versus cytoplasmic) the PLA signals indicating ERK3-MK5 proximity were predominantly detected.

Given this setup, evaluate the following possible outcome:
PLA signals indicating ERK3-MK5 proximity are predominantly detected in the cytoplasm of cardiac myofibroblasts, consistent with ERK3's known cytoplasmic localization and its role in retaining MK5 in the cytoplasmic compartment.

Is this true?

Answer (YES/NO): YES